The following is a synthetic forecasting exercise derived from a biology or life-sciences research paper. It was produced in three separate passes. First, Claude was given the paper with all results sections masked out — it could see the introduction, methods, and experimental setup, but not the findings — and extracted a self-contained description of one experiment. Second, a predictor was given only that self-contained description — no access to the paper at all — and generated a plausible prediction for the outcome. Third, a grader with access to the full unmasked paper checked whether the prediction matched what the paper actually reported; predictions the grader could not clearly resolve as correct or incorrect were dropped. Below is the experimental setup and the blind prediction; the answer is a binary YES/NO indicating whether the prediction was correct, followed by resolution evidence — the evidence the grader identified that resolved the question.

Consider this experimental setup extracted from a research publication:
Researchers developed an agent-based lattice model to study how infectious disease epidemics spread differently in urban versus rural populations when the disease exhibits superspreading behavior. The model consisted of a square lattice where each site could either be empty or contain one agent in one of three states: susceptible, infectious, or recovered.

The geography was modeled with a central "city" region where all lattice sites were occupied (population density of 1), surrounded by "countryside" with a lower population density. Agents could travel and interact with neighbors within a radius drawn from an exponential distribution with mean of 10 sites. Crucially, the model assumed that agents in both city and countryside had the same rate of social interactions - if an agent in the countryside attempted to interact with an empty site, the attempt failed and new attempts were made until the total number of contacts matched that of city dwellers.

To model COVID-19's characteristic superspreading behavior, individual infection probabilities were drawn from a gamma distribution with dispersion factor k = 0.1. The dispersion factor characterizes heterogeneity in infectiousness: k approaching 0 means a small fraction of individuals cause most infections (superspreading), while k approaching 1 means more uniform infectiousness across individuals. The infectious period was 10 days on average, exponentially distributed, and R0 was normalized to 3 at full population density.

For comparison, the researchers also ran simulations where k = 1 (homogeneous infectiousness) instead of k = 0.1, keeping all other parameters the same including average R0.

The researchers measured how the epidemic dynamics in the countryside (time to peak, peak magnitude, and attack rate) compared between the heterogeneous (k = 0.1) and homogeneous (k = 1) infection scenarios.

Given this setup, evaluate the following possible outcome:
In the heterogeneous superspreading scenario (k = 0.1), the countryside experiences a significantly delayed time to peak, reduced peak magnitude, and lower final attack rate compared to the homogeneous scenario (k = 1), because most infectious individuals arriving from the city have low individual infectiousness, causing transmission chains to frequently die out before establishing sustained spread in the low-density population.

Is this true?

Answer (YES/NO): NO